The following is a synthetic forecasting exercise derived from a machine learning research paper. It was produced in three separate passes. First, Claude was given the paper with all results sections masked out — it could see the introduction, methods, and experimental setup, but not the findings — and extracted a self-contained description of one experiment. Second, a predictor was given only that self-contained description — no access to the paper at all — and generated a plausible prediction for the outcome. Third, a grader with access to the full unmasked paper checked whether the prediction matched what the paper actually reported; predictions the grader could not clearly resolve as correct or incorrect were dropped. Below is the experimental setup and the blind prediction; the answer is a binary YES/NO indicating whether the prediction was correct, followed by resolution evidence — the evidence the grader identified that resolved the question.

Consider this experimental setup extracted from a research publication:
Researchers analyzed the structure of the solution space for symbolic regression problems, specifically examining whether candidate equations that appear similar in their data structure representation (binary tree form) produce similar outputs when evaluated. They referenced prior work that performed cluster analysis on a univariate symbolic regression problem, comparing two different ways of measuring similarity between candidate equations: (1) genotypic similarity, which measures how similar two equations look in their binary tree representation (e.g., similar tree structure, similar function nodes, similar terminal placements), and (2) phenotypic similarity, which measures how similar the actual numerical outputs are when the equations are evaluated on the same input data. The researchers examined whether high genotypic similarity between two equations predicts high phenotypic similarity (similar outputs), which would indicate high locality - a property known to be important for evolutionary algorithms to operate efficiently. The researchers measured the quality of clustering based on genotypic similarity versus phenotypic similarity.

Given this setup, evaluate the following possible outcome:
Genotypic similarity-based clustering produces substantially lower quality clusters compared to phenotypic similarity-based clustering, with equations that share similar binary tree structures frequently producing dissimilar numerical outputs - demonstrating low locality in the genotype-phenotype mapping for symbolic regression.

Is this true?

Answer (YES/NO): YES